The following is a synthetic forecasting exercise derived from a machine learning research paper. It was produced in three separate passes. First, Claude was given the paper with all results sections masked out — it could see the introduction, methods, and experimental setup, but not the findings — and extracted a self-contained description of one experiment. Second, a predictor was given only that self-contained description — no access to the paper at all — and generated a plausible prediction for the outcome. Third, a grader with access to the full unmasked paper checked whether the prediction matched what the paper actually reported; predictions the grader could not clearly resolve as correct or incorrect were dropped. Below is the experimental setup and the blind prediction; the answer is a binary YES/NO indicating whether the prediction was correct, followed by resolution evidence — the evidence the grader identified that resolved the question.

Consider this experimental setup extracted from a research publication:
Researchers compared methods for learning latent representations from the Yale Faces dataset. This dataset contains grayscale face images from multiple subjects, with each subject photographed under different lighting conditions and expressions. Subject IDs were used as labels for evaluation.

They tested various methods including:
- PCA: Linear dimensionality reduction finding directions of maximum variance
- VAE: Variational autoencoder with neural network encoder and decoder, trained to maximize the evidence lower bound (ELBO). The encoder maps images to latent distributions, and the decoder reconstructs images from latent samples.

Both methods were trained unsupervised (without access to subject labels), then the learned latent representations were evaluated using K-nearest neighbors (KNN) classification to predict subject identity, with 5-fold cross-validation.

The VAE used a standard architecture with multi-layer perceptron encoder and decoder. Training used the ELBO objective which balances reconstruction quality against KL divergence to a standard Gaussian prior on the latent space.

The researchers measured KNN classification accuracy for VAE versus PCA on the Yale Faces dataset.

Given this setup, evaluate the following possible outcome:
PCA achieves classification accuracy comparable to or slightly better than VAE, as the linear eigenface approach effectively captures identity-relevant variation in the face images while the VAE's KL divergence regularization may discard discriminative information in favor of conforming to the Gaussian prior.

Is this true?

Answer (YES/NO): NO